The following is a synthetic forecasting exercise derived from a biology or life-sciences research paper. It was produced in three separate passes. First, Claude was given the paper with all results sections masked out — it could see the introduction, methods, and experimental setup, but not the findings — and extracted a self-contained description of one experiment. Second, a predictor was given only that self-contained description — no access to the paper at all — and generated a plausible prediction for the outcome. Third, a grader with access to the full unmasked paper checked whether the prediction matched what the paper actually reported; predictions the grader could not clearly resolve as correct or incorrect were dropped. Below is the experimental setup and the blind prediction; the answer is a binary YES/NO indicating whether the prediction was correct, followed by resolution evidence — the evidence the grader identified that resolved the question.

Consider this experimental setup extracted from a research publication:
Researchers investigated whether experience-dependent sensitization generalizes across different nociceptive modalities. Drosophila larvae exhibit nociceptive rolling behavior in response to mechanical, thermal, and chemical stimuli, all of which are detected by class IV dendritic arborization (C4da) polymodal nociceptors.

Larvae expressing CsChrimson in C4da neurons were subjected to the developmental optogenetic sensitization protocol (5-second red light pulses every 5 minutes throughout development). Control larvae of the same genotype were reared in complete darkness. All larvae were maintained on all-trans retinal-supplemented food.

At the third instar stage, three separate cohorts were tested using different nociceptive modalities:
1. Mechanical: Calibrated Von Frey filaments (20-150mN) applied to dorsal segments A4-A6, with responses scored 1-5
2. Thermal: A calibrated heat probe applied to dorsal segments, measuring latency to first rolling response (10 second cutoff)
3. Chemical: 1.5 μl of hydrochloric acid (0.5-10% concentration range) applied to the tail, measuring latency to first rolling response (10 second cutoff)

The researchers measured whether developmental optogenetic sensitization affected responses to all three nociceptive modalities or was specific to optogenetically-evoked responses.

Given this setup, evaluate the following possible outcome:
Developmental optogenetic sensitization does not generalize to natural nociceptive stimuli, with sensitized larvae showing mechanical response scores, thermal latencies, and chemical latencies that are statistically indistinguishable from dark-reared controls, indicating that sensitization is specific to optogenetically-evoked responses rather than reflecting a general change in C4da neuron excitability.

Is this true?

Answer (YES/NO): NO